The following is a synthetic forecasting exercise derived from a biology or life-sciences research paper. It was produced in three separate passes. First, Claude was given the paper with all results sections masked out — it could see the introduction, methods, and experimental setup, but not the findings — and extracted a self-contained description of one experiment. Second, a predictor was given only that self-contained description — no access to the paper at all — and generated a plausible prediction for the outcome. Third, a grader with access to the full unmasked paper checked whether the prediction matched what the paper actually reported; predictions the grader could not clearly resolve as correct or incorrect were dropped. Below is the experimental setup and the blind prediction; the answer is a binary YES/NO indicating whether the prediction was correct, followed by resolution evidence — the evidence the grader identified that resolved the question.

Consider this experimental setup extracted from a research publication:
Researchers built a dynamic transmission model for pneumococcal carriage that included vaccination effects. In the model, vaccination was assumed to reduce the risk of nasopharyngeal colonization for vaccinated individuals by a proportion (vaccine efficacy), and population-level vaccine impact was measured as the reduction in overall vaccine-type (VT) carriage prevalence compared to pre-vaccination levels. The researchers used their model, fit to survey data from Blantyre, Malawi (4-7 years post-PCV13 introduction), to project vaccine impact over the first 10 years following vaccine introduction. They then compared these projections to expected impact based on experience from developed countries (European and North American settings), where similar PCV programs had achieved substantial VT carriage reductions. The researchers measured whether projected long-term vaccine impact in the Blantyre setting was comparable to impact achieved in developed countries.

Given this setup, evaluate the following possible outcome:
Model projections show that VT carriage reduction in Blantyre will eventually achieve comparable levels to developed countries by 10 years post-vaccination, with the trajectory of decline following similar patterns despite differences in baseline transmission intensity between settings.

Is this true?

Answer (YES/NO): NO